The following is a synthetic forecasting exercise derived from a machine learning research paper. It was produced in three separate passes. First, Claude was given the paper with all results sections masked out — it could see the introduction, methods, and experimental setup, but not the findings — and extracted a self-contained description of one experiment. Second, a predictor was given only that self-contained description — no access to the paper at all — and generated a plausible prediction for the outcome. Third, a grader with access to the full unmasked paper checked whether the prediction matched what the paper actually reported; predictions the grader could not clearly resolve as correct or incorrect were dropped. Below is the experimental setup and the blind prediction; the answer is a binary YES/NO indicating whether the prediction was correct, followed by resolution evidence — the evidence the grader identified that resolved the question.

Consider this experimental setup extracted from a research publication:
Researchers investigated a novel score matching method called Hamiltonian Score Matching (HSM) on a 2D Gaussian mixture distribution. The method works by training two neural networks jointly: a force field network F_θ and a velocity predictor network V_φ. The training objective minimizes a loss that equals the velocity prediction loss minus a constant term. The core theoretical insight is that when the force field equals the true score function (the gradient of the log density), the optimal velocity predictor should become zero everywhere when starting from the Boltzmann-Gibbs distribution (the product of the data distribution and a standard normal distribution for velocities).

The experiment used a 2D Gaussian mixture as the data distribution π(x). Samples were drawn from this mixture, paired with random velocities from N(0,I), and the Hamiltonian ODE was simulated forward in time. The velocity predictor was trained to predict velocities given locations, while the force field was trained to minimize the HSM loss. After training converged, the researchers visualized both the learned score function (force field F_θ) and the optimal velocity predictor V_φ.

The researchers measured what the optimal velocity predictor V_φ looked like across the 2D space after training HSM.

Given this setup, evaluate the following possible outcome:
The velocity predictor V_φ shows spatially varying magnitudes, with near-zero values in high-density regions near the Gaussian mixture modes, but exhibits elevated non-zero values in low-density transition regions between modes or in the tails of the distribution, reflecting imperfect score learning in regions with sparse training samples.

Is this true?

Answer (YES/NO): NO